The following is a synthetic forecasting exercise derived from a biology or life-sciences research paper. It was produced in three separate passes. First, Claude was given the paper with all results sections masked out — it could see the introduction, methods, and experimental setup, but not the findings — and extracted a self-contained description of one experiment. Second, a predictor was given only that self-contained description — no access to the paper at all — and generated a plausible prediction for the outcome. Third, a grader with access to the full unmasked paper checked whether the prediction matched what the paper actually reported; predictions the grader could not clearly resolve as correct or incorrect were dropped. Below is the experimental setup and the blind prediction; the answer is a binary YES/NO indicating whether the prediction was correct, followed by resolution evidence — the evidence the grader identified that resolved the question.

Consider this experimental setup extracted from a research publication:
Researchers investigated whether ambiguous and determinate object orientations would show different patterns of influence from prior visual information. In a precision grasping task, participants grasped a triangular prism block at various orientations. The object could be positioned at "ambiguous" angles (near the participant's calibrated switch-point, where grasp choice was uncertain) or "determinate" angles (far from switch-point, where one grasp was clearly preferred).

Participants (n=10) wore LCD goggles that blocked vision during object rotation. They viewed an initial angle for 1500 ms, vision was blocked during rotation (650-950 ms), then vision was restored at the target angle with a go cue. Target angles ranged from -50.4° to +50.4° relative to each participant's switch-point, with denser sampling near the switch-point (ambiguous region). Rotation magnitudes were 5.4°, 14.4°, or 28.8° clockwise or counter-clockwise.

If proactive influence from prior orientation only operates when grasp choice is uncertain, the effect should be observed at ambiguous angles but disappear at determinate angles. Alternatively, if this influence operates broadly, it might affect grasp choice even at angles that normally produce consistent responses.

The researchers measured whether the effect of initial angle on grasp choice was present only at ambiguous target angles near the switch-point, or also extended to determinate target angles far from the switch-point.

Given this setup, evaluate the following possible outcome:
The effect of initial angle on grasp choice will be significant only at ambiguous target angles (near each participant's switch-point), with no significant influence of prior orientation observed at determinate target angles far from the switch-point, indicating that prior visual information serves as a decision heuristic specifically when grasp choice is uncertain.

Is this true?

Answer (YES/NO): NO